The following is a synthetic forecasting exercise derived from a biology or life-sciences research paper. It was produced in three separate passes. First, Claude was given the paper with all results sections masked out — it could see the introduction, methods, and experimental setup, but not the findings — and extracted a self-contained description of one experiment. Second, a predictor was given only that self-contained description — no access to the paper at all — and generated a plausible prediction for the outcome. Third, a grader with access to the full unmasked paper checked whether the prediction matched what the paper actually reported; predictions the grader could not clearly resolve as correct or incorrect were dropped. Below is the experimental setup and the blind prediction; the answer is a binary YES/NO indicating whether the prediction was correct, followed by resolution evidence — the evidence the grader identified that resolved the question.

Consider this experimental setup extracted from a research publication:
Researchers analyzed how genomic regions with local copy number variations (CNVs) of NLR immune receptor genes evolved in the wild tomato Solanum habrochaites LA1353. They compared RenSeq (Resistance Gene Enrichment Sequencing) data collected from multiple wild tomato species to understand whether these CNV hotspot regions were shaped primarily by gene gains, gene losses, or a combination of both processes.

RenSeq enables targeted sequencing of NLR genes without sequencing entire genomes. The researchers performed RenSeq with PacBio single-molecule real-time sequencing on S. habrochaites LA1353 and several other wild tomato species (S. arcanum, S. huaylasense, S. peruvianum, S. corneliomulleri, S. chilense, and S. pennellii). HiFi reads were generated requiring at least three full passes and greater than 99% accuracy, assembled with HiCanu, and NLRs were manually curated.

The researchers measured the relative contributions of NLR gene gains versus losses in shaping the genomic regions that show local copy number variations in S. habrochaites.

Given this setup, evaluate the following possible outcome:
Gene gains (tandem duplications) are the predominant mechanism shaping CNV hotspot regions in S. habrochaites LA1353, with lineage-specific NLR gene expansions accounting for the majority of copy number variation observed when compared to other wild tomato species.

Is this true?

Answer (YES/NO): NO